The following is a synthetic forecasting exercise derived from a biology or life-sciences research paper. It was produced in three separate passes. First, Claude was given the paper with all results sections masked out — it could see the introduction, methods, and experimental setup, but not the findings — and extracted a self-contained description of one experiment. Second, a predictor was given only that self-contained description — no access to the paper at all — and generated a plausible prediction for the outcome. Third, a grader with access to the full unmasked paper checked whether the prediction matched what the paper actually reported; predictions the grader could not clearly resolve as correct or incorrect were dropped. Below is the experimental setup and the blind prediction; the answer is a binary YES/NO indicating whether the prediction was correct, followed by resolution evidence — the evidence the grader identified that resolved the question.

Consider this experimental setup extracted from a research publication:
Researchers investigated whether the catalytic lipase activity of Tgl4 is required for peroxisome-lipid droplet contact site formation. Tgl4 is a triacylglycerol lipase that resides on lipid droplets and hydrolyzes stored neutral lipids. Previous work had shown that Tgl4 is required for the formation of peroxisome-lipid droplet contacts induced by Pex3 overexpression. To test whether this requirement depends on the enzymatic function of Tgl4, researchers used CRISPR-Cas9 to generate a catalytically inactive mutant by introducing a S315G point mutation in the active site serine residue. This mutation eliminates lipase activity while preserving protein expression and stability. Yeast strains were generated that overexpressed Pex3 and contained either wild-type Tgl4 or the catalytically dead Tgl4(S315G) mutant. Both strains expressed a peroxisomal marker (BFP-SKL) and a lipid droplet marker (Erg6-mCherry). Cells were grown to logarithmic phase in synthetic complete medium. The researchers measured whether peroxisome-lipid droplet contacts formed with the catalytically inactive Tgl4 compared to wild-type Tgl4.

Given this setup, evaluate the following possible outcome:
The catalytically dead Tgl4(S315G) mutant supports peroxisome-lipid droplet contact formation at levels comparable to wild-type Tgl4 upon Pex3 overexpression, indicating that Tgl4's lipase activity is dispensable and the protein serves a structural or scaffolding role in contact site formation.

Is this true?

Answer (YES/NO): YES